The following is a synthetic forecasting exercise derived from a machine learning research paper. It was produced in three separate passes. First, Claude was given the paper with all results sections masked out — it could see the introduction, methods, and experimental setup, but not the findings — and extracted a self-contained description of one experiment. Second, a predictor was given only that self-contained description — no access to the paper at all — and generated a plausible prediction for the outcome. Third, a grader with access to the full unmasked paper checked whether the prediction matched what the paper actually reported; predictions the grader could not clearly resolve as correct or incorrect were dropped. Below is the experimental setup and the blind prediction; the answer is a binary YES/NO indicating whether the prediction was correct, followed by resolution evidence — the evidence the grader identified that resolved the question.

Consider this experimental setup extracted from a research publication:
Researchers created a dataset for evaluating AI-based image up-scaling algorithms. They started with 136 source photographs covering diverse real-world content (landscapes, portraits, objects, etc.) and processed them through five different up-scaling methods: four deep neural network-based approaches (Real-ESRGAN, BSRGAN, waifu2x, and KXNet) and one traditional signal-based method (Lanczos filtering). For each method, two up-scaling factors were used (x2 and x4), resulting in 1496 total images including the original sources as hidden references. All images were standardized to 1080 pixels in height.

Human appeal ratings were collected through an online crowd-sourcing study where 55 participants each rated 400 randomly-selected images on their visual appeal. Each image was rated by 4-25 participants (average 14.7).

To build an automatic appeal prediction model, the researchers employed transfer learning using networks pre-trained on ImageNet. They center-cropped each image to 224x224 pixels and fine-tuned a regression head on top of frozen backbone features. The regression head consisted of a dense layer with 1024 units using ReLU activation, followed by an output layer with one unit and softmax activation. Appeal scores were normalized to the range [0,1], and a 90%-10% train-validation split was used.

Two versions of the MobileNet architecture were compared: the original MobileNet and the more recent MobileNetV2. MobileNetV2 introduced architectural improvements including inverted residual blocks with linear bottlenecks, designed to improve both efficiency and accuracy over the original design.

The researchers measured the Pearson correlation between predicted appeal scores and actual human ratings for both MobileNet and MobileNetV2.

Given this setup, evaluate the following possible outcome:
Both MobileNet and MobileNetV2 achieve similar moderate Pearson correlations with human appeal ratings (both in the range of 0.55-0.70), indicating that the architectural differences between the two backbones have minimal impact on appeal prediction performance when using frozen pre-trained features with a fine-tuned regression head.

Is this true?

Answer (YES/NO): NO